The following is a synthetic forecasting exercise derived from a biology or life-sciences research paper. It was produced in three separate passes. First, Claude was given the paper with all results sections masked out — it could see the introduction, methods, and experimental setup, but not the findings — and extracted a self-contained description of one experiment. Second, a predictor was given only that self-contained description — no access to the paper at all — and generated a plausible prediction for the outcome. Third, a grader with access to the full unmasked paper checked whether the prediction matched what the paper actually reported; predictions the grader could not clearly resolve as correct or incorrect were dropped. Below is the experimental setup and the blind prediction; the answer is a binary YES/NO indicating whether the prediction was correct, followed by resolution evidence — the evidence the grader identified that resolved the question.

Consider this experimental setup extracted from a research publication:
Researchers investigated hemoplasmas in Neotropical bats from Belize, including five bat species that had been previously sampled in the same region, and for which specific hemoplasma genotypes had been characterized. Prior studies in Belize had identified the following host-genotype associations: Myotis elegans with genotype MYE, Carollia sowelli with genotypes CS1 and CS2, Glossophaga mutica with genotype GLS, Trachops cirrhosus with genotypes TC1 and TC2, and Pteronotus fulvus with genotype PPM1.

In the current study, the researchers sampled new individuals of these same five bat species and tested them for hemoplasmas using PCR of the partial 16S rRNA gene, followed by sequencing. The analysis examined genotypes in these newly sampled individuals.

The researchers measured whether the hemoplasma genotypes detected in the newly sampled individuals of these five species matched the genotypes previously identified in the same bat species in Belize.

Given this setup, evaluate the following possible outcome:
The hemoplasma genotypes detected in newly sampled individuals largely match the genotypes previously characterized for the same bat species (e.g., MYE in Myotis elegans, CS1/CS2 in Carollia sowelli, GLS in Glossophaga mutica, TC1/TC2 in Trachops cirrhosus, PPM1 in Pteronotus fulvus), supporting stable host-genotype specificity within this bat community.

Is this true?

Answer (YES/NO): YES